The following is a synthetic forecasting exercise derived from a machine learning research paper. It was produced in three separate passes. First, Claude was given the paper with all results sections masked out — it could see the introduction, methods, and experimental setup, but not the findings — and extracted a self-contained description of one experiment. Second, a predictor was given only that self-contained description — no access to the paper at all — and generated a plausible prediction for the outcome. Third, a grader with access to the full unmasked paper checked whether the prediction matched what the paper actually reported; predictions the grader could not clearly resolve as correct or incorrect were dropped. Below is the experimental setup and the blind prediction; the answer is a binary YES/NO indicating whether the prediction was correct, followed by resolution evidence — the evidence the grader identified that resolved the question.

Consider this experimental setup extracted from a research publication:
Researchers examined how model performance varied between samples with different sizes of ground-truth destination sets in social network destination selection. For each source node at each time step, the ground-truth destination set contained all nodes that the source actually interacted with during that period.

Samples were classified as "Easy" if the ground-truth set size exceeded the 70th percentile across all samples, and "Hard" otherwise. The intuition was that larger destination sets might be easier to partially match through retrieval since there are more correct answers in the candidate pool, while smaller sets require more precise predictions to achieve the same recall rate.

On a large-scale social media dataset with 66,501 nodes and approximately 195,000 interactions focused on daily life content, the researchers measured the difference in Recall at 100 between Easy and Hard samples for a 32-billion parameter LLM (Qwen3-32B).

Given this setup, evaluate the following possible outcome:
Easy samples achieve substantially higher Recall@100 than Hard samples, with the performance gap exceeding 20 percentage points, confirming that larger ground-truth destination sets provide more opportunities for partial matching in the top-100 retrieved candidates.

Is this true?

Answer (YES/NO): NO